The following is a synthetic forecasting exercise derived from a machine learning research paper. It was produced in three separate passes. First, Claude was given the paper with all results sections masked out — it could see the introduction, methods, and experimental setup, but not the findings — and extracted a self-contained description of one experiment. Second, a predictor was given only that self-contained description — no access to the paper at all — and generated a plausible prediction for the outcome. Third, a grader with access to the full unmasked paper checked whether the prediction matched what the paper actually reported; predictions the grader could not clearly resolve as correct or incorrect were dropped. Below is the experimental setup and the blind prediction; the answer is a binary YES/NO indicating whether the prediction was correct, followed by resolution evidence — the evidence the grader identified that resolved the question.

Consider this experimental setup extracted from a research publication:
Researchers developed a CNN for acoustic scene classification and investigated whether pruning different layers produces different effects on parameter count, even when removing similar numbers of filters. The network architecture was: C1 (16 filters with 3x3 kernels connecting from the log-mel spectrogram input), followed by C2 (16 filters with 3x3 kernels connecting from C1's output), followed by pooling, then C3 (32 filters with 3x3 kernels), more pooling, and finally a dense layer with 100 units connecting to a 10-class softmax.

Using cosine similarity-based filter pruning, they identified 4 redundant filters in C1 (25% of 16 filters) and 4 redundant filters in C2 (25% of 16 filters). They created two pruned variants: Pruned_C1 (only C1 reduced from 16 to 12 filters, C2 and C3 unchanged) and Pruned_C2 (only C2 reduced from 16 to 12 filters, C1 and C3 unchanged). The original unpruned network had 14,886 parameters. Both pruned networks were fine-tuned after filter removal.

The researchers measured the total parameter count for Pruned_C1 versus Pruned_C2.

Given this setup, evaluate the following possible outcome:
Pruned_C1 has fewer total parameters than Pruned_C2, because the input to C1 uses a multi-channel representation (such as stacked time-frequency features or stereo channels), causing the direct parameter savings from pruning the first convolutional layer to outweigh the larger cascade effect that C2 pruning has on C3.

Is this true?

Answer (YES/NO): NO